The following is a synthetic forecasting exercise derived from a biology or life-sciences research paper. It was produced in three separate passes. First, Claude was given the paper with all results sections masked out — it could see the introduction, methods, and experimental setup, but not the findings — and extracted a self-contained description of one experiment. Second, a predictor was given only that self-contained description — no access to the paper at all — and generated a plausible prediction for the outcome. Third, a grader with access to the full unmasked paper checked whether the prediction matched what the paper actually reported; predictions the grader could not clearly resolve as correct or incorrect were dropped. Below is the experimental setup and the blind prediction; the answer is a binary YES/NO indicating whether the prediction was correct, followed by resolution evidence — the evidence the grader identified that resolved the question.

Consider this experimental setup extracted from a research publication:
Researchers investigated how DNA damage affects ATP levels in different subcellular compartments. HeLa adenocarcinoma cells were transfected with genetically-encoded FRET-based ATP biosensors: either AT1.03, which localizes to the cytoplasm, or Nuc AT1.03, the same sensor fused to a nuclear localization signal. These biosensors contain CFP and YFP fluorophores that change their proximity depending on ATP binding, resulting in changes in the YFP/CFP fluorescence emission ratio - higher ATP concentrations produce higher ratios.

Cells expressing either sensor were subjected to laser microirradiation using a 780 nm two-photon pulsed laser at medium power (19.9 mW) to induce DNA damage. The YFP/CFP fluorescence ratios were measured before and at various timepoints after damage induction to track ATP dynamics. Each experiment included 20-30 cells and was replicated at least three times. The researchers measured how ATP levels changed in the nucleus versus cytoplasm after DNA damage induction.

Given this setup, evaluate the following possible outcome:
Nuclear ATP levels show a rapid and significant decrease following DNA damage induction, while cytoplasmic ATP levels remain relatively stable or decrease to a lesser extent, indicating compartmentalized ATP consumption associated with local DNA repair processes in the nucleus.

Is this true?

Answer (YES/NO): NO